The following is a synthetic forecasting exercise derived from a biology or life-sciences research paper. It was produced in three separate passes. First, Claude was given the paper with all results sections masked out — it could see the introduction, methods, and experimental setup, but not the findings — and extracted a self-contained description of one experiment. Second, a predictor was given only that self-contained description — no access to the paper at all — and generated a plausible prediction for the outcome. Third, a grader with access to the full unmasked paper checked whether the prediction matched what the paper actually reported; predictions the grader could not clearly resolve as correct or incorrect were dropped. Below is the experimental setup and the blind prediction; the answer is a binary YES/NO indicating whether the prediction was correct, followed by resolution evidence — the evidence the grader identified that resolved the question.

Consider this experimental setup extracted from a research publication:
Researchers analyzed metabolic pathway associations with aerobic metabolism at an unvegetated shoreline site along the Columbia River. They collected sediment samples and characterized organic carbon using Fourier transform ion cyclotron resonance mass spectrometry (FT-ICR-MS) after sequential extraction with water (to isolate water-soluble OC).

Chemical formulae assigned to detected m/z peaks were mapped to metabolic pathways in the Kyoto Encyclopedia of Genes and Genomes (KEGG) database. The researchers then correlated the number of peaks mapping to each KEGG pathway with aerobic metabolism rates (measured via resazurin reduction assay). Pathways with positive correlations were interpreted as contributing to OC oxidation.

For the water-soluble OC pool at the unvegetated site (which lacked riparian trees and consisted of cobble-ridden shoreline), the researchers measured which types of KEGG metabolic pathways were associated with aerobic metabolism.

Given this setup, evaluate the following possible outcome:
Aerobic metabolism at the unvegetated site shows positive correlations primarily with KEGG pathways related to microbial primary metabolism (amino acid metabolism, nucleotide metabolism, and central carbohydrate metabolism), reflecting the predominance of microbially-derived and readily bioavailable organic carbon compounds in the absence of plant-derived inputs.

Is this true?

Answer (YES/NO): NO